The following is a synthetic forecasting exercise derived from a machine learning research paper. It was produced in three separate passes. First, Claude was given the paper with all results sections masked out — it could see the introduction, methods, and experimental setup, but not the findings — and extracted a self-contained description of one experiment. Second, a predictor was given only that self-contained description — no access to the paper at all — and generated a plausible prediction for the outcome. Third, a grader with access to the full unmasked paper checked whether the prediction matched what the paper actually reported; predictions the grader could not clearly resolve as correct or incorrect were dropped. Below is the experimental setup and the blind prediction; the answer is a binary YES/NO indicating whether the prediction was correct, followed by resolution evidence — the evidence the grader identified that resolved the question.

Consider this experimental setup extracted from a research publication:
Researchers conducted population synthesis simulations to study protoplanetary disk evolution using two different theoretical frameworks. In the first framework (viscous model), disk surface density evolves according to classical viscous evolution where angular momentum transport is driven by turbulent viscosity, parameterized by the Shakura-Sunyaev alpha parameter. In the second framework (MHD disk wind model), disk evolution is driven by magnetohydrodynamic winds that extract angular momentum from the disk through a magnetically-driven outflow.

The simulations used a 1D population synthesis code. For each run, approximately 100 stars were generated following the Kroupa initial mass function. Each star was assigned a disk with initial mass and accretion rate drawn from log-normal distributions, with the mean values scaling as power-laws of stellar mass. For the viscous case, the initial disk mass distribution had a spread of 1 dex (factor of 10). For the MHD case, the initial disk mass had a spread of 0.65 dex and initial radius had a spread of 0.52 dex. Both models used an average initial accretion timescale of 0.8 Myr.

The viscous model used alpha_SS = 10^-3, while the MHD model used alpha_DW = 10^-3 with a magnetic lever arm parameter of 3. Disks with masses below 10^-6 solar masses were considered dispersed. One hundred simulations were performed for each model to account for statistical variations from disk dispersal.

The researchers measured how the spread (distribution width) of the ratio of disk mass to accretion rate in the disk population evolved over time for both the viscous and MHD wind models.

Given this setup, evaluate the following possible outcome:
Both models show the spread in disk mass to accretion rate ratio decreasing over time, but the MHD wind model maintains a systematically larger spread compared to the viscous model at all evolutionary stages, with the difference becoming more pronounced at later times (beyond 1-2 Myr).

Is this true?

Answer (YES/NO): YES